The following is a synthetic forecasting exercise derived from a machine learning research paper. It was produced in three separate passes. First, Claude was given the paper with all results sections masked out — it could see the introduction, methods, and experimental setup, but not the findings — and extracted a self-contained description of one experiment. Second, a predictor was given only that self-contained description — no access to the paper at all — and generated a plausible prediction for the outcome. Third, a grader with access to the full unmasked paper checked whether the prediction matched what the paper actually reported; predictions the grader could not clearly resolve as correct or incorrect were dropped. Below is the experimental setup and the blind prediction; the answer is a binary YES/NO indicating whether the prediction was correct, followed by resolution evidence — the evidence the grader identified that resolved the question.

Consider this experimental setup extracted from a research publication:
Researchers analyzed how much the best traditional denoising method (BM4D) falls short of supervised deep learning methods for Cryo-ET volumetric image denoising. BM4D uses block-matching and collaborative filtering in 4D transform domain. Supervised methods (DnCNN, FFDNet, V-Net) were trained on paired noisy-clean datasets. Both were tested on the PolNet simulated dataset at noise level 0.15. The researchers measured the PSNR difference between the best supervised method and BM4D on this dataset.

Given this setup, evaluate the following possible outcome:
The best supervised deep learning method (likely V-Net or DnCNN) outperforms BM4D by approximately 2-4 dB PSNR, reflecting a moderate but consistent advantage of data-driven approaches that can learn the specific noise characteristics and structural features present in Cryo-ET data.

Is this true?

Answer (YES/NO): NO